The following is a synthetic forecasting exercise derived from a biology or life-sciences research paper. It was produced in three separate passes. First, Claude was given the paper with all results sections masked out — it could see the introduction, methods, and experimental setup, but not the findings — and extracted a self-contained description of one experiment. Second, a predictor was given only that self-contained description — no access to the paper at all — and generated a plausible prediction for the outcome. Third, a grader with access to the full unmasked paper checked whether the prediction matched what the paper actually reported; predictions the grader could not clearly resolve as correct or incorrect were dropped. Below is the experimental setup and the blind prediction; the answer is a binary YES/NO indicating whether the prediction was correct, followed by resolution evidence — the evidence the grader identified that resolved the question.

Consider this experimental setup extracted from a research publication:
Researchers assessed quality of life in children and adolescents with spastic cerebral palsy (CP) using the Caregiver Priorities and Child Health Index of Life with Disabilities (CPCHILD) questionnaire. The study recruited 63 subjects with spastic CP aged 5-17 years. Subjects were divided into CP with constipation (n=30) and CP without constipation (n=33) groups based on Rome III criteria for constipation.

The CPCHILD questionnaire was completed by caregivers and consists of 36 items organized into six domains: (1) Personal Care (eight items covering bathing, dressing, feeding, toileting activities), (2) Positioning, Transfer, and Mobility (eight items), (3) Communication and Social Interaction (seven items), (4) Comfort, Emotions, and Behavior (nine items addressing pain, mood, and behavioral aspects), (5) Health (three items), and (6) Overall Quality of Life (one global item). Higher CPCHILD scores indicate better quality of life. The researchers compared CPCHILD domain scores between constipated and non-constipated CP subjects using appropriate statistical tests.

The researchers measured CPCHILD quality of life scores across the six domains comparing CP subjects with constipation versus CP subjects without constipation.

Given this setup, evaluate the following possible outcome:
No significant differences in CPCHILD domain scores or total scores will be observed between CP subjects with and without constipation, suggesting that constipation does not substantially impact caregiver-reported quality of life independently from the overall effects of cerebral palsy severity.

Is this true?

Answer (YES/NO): NO